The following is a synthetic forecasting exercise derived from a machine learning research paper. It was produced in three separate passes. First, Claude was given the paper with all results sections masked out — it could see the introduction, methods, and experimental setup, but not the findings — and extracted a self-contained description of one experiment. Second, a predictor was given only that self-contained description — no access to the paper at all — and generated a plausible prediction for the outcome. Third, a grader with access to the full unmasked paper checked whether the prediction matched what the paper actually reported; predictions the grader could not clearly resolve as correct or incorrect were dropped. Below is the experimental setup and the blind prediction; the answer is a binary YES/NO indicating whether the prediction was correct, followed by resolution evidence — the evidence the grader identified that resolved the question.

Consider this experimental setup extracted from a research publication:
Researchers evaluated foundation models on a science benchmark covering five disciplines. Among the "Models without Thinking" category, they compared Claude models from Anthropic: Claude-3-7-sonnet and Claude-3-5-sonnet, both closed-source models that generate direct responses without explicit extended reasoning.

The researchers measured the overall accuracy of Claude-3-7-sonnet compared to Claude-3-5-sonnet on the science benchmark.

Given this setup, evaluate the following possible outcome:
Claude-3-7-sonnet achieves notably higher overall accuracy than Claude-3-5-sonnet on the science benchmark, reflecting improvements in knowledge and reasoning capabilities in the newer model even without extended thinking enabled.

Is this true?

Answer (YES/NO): NO